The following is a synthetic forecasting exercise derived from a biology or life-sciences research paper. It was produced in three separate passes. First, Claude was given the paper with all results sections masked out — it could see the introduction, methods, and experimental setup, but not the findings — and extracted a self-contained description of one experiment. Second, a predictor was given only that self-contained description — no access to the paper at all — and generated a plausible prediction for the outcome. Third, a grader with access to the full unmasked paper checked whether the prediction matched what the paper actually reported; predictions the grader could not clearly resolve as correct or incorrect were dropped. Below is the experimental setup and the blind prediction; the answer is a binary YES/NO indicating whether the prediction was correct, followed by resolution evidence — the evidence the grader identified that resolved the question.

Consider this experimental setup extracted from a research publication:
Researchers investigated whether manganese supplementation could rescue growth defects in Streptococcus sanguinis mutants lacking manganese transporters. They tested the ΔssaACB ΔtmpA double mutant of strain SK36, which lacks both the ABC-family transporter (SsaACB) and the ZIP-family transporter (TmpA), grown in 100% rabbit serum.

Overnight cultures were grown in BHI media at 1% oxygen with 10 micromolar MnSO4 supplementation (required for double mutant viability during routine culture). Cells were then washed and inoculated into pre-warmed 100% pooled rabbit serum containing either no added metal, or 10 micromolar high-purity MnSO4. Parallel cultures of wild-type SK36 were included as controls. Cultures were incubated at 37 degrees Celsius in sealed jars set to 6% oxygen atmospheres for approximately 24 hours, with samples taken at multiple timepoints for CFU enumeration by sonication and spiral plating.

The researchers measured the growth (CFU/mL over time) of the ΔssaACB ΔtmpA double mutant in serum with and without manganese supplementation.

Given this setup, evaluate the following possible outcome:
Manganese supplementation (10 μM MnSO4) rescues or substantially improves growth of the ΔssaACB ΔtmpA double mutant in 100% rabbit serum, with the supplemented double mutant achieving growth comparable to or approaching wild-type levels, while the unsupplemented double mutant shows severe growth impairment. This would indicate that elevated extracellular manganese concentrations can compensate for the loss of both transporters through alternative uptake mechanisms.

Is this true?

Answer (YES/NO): NO